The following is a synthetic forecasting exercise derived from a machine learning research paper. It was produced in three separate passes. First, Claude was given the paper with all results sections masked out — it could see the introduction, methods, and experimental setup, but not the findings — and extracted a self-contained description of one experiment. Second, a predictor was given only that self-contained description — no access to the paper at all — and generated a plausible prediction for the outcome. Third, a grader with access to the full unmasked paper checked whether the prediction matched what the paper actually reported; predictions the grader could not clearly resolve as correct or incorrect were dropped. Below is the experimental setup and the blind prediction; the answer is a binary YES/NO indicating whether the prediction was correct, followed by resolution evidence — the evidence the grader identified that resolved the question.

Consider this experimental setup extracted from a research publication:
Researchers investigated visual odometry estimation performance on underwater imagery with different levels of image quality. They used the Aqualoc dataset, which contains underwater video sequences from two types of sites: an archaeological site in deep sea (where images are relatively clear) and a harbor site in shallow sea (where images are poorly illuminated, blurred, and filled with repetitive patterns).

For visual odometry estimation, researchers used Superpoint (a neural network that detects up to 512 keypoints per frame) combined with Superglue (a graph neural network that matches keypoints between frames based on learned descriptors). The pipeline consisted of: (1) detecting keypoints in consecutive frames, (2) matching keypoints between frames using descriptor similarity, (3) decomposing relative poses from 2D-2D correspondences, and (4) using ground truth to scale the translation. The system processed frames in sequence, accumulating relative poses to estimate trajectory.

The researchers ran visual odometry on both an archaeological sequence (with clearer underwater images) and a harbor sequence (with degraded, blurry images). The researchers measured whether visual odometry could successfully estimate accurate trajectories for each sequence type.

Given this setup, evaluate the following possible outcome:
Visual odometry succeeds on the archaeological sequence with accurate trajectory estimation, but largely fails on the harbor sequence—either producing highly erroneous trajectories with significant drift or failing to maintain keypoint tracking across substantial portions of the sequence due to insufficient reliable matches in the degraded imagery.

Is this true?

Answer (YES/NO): YES